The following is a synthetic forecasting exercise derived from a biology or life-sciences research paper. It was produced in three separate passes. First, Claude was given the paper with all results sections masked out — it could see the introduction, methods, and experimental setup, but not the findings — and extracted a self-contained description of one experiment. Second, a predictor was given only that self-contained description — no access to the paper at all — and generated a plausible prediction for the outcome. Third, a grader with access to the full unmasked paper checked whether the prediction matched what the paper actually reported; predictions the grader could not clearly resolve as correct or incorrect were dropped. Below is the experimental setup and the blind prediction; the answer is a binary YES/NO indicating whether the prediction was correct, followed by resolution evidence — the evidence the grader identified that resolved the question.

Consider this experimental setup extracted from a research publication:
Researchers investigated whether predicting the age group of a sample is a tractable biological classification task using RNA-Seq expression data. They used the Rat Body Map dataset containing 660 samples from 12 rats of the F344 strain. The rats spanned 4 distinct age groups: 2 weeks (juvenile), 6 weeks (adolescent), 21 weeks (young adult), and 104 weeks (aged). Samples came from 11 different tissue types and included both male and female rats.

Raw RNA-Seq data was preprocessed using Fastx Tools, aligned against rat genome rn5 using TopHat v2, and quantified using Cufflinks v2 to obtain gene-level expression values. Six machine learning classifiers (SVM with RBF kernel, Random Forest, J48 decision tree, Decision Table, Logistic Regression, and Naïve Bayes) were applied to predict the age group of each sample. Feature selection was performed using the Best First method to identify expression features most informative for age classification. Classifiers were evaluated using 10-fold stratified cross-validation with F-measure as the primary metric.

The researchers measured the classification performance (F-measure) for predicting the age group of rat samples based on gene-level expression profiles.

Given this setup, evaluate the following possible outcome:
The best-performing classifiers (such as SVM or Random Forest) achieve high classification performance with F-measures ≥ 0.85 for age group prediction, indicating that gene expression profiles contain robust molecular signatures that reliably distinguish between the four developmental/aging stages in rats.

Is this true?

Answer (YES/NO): NO